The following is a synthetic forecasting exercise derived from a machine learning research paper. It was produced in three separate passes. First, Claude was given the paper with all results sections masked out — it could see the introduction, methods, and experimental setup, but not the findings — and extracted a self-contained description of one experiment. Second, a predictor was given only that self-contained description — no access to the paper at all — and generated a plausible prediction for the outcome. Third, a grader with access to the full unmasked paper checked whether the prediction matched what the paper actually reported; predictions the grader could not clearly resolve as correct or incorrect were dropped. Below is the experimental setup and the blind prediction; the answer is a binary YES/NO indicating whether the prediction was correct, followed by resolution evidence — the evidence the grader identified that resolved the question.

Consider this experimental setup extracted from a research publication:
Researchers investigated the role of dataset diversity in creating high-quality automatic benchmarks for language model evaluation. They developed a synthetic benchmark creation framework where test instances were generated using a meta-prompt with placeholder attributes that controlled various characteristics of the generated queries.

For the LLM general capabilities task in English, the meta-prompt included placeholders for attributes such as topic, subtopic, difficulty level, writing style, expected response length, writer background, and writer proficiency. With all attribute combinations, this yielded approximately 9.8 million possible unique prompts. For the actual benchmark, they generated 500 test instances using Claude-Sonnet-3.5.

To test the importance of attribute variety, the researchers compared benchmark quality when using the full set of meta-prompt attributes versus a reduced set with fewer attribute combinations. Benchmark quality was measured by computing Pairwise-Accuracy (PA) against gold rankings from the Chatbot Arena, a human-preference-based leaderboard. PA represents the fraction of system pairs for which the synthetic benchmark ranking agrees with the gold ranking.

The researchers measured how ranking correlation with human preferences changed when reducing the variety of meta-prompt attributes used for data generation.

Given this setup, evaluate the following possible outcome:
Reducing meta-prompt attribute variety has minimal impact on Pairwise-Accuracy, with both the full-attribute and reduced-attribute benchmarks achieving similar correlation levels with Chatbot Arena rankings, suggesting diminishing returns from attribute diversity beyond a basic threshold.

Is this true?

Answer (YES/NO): NO